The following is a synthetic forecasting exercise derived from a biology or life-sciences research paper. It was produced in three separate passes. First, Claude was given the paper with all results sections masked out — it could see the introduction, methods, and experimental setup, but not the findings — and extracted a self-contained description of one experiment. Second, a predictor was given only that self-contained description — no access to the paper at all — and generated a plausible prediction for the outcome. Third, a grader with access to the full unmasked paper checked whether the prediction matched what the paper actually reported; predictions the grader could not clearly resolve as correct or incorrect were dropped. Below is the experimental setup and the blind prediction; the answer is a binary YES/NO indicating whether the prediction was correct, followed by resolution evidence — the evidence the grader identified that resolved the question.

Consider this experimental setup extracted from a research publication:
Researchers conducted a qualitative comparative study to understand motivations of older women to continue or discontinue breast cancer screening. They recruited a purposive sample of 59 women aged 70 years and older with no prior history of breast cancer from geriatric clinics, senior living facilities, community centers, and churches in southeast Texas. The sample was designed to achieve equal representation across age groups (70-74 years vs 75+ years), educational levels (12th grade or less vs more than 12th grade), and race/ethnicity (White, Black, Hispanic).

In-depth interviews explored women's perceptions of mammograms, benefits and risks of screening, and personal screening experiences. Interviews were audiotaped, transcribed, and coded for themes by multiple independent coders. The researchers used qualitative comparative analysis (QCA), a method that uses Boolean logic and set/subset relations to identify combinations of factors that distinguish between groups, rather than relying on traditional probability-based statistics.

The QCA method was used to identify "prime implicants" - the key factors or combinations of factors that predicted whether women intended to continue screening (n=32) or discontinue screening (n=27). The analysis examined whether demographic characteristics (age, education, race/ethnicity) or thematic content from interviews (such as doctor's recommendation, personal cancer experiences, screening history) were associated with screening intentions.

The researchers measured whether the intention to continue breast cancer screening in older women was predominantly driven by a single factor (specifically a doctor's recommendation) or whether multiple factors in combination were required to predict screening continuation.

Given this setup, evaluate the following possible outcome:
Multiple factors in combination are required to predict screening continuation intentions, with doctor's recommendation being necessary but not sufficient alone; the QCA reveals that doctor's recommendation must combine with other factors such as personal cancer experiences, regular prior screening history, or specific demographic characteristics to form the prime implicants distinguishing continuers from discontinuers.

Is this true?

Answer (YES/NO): NO